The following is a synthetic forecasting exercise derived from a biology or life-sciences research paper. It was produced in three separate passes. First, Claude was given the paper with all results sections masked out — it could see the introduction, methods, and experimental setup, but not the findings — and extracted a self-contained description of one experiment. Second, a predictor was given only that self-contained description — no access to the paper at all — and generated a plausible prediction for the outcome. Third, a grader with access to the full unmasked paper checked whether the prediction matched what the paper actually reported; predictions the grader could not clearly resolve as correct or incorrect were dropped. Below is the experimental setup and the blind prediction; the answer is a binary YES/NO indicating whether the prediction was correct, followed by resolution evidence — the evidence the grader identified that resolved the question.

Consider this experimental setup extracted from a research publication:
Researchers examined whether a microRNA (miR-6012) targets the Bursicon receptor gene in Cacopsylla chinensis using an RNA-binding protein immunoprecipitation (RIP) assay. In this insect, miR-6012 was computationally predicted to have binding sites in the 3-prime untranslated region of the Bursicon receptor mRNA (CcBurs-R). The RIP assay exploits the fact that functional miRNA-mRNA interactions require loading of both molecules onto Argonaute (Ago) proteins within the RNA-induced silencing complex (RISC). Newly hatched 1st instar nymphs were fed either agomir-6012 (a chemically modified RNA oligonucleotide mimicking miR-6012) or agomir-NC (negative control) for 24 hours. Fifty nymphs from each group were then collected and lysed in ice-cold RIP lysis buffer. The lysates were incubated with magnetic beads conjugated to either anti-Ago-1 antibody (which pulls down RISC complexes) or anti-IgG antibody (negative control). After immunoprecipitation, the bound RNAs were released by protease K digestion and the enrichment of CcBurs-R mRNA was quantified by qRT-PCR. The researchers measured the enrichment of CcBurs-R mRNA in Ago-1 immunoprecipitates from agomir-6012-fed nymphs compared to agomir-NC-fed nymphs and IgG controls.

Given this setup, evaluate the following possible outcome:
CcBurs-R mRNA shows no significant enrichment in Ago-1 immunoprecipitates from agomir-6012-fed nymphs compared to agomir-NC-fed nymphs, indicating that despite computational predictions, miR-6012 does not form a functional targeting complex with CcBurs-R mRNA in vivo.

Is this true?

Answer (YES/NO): NO